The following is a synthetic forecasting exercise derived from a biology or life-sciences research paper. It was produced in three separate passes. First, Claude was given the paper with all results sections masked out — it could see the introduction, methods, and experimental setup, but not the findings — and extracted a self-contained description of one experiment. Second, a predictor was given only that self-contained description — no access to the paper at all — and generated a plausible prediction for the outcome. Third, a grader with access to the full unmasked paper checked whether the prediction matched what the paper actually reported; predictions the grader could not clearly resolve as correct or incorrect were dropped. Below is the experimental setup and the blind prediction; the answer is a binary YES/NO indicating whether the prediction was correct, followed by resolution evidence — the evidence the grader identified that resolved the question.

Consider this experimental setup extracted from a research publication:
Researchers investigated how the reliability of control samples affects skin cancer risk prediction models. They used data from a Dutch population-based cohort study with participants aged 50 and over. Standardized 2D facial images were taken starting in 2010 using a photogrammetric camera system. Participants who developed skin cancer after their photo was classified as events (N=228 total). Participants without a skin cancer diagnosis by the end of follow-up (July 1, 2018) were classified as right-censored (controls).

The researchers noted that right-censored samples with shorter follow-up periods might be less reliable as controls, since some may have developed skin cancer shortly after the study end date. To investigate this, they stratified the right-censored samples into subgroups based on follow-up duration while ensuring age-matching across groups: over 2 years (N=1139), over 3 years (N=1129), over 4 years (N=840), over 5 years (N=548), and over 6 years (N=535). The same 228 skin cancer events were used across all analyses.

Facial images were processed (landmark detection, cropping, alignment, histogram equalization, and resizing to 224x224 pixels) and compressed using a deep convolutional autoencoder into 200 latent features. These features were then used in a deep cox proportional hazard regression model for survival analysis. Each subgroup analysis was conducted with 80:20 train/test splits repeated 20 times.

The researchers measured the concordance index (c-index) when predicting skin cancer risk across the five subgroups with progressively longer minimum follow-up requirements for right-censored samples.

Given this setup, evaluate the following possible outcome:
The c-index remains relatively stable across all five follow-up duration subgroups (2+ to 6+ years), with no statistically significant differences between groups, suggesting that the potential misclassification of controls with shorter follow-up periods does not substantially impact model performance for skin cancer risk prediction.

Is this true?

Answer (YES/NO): NO